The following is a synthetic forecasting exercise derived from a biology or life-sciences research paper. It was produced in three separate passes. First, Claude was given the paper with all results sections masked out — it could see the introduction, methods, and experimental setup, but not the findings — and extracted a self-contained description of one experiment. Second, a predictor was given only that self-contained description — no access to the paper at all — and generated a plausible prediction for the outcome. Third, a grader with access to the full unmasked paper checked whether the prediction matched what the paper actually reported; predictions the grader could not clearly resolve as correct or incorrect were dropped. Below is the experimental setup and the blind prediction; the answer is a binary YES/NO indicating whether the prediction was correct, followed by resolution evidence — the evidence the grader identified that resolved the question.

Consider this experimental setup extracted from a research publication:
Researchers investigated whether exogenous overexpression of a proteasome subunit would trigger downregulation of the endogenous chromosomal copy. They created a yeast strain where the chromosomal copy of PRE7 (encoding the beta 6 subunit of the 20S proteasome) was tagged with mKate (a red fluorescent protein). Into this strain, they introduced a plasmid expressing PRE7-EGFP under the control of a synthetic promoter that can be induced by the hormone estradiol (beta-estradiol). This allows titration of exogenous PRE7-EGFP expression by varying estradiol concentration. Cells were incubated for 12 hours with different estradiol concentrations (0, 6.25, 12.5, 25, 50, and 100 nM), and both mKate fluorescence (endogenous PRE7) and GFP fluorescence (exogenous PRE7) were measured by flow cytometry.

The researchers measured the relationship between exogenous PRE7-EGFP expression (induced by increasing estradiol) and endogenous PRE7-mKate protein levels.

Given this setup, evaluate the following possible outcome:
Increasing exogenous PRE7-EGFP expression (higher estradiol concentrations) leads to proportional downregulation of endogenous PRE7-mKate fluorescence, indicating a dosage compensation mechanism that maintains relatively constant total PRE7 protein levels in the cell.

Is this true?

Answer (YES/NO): NO